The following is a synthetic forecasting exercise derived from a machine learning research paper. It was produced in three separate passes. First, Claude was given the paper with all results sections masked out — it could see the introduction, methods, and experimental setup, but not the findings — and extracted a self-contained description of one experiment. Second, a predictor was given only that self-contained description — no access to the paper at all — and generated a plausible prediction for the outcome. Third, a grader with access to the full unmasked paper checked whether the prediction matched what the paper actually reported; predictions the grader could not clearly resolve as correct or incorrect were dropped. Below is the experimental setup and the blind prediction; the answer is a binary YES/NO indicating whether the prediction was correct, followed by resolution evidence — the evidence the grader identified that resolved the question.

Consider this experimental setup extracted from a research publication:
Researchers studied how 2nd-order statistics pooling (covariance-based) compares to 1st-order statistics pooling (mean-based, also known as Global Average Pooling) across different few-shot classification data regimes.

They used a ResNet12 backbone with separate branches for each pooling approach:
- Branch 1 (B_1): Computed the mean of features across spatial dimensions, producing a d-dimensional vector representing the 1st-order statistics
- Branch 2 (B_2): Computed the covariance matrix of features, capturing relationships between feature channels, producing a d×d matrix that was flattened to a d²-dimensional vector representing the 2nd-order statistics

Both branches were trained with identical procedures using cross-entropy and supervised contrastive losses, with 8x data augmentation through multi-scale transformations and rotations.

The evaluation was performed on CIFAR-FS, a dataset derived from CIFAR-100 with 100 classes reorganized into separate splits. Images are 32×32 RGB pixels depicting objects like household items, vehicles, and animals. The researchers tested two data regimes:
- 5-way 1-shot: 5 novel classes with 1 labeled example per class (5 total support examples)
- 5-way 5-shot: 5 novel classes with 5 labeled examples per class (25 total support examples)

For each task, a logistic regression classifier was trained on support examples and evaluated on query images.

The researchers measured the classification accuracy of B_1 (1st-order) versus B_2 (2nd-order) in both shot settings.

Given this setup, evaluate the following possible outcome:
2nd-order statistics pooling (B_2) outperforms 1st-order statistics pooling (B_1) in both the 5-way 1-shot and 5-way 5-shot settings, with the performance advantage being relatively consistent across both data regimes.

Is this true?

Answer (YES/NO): NO